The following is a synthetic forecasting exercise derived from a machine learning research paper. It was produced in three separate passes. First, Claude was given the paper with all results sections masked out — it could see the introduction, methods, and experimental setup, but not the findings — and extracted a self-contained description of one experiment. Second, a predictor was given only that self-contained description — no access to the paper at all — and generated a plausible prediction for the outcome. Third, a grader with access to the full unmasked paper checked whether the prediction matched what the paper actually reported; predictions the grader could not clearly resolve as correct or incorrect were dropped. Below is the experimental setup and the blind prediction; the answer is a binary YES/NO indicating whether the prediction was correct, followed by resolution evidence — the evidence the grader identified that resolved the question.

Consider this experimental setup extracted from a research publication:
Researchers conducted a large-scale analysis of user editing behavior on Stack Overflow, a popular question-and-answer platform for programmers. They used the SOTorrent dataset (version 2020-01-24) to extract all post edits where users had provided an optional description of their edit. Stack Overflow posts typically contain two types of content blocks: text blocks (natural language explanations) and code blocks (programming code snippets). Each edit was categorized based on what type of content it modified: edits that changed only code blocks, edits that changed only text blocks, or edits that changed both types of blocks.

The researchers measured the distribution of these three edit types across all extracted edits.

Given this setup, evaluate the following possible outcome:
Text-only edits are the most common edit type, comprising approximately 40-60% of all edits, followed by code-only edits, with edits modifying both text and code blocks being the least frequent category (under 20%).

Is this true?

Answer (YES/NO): NO